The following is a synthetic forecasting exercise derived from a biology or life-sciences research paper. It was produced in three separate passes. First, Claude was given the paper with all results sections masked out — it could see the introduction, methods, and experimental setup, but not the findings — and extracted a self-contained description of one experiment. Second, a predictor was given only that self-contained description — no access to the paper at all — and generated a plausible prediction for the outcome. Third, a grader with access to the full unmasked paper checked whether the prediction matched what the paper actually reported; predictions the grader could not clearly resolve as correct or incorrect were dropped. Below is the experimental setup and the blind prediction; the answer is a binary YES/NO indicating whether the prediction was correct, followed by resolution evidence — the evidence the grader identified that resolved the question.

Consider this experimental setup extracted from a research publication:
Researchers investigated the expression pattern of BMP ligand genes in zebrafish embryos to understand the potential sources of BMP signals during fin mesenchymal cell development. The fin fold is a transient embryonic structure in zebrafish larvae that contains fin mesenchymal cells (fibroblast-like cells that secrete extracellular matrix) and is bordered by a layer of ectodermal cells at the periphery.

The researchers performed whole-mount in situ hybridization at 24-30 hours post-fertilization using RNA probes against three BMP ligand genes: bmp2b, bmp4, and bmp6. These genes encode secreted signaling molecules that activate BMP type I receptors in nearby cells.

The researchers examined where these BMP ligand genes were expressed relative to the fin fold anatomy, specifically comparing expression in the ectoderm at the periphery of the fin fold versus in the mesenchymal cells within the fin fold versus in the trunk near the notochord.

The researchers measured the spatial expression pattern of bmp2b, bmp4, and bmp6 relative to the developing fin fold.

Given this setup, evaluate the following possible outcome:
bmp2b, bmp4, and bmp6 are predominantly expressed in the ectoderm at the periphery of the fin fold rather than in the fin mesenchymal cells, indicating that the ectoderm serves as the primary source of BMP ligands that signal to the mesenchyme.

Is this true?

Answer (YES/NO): YES